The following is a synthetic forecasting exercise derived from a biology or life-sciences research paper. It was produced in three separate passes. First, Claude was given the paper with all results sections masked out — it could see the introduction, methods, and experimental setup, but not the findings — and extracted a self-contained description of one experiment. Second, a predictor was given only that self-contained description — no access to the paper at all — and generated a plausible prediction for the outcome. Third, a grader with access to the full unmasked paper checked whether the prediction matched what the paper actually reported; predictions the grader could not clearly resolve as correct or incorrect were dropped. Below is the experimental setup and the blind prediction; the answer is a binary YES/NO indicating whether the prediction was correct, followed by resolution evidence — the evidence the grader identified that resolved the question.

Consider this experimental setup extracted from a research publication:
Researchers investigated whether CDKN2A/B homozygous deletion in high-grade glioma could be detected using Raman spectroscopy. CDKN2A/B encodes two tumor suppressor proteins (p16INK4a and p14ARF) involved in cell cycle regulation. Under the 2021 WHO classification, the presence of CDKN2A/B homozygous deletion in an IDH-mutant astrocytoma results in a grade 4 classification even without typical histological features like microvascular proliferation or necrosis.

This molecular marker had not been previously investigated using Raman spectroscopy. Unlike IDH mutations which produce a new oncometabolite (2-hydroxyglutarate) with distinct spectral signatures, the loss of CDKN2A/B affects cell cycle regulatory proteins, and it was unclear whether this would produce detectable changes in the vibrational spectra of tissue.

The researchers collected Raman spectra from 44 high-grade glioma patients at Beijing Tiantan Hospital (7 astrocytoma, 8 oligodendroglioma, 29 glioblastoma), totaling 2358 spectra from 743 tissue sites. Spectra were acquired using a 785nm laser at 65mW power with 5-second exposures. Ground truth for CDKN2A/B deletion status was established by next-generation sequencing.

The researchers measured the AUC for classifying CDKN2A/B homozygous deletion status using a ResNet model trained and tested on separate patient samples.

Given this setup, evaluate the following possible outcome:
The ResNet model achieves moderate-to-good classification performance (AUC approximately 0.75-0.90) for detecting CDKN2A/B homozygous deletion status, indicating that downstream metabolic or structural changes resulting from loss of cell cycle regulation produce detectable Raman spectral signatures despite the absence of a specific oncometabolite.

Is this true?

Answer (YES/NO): NO